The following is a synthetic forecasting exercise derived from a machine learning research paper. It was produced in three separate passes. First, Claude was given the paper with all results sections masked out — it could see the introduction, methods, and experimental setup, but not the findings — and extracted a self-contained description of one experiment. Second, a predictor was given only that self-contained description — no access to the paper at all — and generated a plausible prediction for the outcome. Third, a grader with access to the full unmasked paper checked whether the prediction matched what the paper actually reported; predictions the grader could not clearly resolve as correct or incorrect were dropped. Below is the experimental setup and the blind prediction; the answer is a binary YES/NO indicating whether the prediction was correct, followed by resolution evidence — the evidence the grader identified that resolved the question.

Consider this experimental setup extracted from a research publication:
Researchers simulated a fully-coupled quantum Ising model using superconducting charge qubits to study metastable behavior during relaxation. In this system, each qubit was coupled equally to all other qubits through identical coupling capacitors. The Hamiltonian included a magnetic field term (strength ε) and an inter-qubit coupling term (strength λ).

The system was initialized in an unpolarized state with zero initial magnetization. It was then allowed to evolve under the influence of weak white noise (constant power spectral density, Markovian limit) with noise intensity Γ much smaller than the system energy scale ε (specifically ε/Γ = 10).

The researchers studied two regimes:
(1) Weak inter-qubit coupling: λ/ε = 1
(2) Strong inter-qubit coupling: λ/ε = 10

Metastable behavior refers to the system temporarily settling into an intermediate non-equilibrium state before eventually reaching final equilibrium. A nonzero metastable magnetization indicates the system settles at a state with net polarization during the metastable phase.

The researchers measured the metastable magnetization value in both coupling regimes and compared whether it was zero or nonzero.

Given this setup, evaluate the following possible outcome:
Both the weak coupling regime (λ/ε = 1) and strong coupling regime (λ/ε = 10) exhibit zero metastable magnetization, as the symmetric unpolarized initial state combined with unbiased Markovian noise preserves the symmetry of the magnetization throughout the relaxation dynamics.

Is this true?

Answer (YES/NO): NO